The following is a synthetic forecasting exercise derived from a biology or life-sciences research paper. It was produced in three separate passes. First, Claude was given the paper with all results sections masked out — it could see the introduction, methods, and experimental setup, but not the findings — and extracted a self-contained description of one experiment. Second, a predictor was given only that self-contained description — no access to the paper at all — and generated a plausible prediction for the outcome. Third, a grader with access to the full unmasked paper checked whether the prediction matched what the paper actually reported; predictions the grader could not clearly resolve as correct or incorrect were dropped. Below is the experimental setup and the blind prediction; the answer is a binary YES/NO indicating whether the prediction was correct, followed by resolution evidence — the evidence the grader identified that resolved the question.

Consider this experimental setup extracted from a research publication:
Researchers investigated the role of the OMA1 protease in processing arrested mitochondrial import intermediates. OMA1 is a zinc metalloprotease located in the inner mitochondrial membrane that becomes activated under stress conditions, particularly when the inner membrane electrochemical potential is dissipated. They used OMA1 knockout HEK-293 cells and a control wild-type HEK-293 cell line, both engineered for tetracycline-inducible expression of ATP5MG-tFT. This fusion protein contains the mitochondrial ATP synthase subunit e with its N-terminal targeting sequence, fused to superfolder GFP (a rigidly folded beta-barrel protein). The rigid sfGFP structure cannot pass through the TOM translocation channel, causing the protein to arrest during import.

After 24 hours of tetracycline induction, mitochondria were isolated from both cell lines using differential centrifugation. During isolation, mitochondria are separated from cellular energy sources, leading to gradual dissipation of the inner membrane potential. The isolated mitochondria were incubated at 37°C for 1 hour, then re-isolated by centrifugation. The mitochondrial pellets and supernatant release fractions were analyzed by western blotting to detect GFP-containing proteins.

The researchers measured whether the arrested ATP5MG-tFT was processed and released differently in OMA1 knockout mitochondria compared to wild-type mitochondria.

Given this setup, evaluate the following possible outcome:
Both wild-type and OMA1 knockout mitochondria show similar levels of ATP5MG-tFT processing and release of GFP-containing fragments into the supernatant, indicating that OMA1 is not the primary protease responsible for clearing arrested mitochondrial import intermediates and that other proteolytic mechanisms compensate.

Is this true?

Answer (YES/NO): NO